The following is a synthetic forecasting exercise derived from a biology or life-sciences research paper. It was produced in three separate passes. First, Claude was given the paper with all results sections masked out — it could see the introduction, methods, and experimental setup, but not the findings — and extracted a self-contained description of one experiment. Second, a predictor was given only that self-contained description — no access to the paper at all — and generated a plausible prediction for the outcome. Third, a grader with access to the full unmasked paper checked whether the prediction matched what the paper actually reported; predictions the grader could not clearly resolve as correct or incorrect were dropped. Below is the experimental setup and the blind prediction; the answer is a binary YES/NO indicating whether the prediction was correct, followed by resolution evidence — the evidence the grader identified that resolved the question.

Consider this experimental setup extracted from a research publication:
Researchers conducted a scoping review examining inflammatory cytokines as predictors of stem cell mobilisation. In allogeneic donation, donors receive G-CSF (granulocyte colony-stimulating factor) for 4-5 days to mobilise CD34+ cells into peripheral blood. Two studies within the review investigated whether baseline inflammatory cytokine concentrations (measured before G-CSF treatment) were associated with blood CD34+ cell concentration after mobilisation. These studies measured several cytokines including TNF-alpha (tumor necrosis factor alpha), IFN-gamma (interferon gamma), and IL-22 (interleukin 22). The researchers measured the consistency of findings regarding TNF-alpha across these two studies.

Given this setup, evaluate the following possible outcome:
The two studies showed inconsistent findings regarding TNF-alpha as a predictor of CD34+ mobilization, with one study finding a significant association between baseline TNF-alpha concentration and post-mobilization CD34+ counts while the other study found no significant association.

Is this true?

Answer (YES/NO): NO